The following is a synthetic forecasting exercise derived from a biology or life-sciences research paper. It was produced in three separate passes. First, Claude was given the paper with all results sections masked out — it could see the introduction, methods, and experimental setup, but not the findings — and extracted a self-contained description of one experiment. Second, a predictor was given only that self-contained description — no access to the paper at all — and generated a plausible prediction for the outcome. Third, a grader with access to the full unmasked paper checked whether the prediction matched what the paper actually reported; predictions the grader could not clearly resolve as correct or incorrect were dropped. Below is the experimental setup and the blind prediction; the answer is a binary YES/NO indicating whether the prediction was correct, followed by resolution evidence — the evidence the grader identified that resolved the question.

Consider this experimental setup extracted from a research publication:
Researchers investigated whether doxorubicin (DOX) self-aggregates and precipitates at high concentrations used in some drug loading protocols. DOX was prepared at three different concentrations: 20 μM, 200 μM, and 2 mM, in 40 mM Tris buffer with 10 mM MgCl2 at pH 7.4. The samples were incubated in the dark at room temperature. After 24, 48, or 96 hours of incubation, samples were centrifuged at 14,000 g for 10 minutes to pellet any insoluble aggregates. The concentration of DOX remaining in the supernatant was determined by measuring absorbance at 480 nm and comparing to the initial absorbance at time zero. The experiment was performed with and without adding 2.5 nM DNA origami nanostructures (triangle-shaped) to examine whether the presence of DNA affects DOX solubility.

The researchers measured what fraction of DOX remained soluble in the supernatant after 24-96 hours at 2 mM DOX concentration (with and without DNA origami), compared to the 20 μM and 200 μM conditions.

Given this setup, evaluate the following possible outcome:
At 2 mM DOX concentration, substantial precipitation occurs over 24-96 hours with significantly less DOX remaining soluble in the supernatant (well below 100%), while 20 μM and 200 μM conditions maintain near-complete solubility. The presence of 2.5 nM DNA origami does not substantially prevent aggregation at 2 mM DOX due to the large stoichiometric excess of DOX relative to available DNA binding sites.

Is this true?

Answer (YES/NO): NO